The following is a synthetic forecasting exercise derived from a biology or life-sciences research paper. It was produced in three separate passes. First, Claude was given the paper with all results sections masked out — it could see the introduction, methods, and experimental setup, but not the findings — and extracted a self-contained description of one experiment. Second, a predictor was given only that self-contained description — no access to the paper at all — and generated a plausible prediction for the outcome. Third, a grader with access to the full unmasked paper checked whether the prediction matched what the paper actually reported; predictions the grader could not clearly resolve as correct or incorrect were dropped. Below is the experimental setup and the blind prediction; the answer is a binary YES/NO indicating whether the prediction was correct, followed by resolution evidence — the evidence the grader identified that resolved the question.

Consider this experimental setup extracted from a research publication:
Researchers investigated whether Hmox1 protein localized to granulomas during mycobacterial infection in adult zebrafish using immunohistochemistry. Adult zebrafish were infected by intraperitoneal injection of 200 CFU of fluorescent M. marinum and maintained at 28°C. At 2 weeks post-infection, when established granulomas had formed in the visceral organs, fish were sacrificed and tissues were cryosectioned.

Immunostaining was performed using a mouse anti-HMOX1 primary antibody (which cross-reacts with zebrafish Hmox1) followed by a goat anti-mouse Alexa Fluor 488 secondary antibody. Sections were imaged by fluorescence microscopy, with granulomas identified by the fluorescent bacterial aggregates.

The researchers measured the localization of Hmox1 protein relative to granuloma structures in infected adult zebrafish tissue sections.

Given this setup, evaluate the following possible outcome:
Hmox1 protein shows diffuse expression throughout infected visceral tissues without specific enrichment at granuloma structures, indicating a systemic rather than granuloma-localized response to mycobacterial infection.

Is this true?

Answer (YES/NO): NO